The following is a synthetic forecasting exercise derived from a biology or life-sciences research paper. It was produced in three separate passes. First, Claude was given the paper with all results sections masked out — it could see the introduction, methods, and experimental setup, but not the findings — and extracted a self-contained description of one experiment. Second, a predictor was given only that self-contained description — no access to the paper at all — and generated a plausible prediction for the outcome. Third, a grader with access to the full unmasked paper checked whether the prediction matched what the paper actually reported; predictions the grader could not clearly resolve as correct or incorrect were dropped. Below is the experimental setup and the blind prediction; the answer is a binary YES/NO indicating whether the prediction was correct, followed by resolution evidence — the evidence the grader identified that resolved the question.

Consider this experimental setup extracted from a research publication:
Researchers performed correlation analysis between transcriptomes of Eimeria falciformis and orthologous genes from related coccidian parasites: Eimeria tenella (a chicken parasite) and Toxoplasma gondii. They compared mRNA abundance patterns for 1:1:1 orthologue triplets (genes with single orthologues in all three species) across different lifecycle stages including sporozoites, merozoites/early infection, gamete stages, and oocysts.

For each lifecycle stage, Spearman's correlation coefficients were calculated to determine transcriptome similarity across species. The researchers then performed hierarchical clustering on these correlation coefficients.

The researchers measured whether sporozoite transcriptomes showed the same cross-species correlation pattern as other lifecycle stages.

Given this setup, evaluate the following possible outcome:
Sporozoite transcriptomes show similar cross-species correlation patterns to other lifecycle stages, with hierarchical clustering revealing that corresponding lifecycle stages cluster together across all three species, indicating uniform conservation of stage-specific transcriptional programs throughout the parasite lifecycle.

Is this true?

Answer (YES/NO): NO